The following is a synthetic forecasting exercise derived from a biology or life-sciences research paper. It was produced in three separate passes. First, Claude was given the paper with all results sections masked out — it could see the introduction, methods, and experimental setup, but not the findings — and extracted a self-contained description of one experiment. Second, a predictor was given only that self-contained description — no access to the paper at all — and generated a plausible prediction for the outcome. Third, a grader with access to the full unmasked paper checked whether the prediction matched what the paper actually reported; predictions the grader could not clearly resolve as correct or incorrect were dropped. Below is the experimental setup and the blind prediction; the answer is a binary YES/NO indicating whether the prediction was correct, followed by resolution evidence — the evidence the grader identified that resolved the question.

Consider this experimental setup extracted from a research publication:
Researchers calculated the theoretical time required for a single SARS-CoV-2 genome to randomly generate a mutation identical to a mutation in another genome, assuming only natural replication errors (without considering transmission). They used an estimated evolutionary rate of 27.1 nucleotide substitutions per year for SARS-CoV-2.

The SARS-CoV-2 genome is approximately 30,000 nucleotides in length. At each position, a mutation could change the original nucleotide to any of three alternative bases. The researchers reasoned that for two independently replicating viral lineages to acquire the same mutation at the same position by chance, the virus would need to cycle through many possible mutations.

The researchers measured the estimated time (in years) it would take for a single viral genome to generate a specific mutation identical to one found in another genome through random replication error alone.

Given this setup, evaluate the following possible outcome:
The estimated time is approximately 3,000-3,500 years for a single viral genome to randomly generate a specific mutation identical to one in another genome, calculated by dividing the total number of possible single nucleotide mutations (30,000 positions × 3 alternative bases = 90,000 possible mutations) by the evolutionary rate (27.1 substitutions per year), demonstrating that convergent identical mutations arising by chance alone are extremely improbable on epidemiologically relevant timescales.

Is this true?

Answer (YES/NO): YES